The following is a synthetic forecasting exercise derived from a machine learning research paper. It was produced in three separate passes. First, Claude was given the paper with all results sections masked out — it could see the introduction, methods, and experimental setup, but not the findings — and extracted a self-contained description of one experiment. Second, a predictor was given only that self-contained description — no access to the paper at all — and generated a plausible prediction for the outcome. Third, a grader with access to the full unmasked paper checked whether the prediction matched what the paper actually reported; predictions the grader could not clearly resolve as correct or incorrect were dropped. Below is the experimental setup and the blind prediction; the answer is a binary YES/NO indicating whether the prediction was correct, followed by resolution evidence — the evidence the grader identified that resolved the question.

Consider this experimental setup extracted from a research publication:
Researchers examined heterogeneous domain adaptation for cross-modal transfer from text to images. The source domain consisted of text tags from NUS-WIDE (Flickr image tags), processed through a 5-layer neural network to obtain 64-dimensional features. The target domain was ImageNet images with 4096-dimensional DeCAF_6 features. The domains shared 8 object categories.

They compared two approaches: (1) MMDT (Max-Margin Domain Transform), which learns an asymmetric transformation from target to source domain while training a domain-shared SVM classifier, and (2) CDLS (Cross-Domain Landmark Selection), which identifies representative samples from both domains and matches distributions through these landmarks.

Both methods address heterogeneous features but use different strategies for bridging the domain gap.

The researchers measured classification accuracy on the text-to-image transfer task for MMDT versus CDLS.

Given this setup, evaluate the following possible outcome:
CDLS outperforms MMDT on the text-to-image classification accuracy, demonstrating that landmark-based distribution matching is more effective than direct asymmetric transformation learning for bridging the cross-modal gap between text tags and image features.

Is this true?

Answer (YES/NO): YES